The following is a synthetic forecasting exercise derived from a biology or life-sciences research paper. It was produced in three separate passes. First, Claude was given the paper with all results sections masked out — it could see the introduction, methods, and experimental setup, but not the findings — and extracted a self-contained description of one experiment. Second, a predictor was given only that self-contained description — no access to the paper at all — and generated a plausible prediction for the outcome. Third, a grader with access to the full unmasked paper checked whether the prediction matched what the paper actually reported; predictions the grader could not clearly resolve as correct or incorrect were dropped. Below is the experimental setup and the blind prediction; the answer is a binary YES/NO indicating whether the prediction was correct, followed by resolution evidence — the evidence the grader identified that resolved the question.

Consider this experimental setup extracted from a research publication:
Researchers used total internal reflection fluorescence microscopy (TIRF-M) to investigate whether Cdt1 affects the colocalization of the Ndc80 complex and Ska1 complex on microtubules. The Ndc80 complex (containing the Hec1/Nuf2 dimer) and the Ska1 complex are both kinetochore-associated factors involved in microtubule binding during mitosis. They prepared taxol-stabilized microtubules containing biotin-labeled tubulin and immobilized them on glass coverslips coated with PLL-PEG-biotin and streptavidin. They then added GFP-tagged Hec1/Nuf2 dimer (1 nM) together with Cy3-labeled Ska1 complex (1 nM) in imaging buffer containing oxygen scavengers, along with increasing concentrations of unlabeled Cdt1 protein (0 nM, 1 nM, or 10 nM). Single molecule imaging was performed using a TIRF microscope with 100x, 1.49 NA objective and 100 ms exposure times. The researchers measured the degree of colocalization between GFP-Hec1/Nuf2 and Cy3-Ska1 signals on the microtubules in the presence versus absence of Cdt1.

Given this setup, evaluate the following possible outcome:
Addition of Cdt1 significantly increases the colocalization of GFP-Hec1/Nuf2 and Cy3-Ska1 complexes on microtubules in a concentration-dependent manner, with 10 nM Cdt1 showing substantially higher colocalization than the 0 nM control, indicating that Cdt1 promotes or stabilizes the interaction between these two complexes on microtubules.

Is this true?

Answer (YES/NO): YES